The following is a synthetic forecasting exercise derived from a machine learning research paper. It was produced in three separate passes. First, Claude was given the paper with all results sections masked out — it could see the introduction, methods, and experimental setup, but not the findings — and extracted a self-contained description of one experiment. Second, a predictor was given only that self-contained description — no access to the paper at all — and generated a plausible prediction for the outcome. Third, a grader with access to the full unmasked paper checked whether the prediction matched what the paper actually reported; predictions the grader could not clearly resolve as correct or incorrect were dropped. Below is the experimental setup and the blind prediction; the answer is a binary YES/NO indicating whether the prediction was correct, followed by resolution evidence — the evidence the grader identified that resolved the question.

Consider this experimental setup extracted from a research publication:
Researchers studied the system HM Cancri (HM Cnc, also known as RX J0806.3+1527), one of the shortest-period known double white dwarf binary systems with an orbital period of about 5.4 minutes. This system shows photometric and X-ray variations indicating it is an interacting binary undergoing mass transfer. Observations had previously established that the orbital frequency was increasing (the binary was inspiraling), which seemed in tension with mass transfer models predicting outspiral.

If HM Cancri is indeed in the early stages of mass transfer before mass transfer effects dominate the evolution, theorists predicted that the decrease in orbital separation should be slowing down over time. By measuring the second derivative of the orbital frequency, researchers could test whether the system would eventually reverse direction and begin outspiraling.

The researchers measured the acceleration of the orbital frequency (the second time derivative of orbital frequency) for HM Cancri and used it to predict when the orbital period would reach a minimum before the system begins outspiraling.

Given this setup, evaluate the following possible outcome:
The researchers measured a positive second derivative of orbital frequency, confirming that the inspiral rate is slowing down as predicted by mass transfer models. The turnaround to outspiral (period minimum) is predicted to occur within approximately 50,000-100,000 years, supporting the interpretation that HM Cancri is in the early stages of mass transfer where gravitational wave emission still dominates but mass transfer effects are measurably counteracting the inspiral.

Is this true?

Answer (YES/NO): NO